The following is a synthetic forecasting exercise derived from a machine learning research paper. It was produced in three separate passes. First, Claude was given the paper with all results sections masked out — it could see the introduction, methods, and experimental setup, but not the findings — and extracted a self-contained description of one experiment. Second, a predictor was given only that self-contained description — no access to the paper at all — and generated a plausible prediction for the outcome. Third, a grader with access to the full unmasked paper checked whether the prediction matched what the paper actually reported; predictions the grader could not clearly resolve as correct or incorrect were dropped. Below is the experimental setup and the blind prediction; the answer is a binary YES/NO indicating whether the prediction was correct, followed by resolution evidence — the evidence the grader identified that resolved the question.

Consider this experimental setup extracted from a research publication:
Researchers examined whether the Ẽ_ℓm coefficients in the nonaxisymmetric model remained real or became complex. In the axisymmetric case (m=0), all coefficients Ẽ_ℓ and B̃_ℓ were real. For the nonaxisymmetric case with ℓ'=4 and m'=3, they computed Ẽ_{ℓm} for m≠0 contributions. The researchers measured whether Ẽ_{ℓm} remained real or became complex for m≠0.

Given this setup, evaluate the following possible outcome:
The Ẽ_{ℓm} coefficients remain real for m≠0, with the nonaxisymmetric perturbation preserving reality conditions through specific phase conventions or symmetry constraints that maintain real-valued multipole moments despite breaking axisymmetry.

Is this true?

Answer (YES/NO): NO